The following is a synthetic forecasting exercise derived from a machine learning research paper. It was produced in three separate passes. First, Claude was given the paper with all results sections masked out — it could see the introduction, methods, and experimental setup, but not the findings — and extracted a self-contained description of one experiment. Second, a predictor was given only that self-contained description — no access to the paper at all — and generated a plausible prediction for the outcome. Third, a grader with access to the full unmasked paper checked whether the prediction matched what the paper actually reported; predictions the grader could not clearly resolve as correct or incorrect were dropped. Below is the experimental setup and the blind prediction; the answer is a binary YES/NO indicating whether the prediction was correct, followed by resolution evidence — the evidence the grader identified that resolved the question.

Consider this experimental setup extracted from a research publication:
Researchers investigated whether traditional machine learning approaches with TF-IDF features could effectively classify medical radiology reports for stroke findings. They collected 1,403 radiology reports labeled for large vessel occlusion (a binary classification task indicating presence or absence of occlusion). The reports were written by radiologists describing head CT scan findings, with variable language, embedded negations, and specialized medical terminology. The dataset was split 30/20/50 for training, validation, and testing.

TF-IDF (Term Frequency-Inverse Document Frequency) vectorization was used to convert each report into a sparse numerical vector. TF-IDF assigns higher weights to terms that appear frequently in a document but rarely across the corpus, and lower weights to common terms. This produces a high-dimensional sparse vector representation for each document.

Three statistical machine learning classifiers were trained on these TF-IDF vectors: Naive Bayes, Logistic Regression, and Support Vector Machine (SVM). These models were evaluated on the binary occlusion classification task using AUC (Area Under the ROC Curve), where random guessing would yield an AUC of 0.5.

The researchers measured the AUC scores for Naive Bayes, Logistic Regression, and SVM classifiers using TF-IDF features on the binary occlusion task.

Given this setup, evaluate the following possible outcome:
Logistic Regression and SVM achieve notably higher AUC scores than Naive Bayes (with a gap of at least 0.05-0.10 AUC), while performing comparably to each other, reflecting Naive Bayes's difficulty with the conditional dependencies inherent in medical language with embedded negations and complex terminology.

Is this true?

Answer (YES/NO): NO